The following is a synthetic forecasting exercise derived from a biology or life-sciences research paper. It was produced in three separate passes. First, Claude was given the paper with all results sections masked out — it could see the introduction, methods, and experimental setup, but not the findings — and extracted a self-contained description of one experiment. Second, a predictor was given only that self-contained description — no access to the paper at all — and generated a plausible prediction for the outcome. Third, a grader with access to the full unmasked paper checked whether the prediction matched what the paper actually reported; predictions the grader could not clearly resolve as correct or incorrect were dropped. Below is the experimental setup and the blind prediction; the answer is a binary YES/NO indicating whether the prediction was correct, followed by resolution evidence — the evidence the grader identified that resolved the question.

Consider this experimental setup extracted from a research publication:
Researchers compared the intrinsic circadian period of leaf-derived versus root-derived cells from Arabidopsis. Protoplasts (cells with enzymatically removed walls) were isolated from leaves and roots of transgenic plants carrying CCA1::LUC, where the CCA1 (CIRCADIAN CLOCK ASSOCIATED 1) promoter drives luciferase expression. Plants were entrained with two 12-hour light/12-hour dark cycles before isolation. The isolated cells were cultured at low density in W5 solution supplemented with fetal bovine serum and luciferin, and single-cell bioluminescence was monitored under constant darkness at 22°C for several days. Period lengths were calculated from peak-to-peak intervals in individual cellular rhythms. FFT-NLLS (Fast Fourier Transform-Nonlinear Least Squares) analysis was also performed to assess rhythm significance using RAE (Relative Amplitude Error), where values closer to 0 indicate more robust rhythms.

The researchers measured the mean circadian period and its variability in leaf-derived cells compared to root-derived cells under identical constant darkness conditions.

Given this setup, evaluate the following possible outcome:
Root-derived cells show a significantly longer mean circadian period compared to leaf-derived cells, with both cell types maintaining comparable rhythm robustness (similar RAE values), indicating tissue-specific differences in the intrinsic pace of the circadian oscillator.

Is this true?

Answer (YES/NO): NO